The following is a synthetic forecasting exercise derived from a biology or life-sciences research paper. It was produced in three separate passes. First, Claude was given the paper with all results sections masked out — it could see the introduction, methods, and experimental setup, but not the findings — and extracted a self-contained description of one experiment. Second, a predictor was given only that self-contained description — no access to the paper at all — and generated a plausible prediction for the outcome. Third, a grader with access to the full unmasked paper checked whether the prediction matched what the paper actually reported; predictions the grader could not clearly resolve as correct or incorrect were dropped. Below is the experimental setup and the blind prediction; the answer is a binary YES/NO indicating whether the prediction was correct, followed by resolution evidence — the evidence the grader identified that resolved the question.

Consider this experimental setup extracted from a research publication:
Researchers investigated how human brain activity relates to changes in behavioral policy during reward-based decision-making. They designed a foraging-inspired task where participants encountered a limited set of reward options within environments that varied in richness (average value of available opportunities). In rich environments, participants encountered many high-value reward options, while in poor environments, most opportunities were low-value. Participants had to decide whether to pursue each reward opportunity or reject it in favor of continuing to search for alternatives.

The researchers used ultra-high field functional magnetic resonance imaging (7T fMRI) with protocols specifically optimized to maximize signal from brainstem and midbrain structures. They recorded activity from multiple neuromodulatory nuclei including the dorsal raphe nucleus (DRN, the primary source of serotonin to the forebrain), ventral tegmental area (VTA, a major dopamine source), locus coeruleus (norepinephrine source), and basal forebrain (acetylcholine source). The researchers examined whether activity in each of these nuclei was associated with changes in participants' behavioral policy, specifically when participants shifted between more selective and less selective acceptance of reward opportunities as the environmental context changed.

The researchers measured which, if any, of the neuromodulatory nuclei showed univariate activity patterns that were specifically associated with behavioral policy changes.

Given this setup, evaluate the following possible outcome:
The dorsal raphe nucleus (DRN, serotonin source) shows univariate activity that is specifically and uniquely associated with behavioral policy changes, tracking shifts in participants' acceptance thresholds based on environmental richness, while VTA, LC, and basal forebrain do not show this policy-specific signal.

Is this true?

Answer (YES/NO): YES